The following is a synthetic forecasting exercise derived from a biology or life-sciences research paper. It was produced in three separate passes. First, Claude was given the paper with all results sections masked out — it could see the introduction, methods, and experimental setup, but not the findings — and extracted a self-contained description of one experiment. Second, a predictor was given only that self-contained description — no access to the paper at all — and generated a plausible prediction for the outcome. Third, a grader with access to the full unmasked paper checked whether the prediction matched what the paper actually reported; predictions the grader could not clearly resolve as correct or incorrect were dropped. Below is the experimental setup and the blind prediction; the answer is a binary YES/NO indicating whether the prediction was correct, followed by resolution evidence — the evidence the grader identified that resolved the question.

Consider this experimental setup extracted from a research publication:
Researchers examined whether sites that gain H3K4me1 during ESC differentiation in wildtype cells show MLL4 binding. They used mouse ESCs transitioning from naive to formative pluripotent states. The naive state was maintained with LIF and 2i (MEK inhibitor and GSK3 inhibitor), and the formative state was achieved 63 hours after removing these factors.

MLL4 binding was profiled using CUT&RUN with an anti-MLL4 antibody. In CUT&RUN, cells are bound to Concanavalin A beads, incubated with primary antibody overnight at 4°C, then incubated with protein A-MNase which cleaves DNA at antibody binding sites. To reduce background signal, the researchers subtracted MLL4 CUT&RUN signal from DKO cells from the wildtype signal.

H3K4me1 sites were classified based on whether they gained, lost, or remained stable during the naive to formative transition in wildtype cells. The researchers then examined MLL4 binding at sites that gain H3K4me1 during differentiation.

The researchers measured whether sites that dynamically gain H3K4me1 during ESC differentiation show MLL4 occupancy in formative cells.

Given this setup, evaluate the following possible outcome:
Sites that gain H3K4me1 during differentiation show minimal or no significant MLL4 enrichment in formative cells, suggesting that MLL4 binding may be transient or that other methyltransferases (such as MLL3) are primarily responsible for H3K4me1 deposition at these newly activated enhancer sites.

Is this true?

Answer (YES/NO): NO